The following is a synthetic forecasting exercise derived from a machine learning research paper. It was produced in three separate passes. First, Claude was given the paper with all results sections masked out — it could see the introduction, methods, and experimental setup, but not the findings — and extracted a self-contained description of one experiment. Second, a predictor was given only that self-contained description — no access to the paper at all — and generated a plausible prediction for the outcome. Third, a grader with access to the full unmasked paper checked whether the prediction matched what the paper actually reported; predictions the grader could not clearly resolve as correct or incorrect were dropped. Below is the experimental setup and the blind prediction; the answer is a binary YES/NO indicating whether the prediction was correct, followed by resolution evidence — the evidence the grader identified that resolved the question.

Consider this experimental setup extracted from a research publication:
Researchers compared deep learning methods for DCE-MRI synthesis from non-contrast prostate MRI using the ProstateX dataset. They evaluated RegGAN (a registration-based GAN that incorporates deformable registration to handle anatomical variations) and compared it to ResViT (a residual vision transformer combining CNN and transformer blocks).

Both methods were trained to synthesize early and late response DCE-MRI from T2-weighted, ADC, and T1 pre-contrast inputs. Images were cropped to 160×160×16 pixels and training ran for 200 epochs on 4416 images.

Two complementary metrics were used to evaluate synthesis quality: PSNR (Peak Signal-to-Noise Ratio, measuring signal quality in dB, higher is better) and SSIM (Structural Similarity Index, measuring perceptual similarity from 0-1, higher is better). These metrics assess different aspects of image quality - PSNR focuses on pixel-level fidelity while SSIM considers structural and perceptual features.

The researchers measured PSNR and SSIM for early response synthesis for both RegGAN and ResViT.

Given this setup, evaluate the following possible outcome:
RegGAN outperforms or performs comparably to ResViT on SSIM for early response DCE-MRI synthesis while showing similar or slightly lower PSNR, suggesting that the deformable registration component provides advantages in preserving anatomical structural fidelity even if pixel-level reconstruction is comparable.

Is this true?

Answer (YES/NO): NO